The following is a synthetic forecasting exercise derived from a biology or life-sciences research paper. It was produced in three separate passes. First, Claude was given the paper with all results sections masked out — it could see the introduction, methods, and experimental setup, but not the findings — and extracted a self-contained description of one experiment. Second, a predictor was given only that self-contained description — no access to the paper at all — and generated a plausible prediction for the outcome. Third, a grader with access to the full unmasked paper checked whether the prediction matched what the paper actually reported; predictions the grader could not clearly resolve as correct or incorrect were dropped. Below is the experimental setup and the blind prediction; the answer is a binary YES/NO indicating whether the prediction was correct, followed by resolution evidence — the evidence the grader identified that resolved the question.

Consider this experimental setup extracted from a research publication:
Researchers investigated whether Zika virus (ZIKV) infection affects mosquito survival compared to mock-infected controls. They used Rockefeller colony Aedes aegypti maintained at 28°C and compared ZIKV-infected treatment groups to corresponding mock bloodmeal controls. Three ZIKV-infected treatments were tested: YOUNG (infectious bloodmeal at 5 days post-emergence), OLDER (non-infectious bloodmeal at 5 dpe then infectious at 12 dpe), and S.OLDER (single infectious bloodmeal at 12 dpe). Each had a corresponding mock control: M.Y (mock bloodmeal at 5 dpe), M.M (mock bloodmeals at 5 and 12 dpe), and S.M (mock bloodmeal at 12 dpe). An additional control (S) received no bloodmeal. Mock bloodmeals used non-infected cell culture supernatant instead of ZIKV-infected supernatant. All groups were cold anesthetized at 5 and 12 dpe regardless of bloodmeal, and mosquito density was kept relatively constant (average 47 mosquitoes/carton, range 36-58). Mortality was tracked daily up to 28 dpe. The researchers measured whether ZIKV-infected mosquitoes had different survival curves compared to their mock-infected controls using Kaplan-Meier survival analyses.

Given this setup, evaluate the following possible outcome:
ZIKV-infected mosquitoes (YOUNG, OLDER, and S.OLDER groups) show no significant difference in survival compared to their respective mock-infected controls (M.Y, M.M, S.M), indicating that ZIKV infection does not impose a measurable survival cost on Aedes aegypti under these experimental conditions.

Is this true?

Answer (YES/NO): NO